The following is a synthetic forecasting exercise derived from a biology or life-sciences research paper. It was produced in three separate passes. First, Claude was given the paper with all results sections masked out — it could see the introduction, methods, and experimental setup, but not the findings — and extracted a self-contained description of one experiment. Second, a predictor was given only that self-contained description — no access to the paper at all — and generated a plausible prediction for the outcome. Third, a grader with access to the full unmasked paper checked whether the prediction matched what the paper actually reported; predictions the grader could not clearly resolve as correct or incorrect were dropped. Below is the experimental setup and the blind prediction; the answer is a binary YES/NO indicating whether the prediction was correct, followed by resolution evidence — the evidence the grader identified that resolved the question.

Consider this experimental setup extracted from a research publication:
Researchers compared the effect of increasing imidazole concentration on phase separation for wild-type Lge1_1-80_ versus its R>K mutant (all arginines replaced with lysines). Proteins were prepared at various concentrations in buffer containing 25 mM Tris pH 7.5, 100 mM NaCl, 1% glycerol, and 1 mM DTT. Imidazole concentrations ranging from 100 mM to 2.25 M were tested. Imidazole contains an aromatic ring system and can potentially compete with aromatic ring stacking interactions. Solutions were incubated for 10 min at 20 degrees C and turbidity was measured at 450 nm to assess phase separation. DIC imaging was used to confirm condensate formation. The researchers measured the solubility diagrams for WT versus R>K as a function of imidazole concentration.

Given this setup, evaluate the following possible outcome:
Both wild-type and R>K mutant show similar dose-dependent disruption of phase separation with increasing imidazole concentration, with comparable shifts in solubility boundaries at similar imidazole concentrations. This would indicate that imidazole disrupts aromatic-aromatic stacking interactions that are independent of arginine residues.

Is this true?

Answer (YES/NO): NO